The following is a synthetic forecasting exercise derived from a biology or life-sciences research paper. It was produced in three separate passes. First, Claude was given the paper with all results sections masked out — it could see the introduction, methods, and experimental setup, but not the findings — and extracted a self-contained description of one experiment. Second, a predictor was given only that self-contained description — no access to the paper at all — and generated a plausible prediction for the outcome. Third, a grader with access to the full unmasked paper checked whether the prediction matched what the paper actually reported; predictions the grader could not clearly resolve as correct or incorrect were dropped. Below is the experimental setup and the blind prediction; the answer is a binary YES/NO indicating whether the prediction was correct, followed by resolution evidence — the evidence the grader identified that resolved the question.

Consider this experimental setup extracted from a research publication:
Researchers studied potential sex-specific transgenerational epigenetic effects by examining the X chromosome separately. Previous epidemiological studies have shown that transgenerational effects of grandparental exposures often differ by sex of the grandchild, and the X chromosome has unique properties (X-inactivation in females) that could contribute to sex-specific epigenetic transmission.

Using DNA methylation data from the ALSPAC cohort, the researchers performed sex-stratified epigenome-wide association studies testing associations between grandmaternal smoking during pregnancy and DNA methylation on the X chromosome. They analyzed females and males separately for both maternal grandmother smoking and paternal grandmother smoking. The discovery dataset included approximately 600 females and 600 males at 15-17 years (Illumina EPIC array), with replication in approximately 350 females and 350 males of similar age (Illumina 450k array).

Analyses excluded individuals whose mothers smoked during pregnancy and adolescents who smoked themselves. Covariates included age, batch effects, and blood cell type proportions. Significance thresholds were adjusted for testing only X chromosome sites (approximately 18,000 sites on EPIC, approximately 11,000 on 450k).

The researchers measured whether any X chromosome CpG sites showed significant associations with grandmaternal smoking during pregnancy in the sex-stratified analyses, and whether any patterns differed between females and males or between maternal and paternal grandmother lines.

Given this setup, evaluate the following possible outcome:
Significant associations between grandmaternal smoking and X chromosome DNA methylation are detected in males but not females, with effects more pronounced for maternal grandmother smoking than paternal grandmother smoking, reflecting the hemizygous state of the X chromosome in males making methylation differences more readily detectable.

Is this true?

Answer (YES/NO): NO